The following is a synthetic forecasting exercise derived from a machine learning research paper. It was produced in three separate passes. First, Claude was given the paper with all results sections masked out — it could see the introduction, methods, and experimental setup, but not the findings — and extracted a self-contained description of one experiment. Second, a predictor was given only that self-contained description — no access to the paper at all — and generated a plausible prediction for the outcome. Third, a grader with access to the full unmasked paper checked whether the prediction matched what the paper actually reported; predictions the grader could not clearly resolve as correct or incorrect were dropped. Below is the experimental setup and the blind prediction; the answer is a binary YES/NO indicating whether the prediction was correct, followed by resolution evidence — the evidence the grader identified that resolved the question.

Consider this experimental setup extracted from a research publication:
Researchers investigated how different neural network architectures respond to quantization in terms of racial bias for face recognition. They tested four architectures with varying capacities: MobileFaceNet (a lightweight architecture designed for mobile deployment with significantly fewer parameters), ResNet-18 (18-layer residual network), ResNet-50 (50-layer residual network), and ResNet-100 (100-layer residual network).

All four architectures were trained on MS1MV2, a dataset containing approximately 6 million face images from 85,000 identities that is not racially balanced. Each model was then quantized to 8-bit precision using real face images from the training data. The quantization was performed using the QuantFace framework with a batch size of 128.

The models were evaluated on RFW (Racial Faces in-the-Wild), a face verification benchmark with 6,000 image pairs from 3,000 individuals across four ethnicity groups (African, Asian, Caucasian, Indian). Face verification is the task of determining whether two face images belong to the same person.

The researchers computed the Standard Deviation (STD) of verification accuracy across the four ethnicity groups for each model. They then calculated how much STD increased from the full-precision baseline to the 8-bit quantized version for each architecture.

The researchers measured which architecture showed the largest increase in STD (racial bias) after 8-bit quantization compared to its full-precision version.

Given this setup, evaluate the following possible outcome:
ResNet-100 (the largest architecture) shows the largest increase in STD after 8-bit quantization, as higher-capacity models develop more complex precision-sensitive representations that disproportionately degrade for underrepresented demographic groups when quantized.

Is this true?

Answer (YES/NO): NO